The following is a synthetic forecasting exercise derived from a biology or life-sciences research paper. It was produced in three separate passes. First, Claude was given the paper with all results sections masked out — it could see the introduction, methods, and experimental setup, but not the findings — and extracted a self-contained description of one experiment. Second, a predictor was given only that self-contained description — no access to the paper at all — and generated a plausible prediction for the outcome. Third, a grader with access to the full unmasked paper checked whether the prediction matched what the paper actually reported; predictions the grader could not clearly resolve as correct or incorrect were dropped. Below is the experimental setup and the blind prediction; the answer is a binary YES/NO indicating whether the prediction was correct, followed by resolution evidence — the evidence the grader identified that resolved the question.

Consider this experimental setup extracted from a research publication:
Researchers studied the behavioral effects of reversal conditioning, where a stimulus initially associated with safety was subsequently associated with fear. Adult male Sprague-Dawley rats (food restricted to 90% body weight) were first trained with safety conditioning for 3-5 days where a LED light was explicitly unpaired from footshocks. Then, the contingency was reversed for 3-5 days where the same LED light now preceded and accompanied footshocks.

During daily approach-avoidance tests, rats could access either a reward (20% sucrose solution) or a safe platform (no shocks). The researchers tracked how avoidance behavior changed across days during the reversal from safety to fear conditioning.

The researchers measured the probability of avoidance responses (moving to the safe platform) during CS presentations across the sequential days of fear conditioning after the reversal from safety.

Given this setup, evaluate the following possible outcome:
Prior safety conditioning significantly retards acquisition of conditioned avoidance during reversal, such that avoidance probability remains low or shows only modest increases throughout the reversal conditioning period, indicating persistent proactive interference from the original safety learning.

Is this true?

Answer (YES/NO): NO